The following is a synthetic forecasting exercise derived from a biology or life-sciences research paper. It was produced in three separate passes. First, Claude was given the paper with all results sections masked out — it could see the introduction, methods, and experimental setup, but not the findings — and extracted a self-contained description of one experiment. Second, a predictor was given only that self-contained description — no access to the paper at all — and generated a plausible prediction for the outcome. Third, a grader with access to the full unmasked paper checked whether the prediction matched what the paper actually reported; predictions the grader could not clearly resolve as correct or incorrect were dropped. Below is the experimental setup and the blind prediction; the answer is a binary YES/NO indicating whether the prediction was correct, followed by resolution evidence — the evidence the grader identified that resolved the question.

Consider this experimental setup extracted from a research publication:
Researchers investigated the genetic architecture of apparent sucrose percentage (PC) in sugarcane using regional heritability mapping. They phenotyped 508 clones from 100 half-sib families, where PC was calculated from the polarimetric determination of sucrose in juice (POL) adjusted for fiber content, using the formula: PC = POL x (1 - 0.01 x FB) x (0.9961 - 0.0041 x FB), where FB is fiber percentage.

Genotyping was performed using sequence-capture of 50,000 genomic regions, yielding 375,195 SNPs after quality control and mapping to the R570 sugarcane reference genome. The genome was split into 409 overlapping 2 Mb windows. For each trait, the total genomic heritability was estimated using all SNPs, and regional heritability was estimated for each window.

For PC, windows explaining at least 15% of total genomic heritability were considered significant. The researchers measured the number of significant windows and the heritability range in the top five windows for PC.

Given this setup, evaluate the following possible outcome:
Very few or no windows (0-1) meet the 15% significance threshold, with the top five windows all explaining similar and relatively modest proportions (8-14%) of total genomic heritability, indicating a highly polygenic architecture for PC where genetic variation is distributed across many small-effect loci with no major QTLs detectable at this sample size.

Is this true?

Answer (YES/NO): NO